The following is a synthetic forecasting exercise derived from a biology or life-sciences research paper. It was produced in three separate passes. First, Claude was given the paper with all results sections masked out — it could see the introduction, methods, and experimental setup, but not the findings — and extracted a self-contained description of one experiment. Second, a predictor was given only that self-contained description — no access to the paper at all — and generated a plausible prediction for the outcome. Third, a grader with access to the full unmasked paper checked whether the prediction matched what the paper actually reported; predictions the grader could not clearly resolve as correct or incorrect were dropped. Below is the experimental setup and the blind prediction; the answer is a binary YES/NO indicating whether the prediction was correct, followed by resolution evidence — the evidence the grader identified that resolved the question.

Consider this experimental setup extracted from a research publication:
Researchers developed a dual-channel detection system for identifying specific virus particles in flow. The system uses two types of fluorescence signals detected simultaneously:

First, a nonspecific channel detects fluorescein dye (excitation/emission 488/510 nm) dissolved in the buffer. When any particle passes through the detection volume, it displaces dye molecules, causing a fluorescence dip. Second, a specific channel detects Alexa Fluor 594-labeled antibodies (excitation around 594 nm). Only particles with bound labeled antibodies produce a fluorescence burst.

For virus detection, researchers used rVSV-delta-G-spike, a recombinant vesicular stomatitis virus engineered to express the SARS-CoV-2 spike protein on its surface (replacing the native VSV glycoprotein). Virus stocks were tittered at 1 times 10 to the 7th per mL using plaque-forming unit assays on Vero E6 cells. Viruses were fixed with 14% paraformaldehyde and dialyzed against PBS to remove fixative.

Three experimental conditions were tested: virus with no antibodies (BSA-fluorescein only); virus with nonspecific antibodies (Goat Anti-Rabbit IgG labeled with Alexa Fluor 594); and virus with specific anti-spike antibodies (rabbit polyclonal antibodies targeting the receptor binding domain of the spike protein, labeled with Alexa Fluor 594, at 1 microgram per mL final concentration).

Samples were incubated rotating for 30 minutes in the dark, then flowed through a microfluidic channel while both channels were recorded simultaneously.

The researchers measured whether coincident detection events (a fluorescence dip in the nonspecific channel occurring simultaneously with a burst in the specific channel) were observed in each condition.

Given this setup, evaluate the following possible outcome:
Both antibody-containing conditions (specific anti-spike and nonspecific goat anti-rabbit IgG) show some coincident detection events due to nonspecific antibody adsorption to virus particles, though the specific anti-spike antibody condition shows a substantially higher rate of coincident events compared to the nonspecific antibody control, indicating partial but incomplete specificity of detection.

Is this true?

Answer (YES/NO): NO